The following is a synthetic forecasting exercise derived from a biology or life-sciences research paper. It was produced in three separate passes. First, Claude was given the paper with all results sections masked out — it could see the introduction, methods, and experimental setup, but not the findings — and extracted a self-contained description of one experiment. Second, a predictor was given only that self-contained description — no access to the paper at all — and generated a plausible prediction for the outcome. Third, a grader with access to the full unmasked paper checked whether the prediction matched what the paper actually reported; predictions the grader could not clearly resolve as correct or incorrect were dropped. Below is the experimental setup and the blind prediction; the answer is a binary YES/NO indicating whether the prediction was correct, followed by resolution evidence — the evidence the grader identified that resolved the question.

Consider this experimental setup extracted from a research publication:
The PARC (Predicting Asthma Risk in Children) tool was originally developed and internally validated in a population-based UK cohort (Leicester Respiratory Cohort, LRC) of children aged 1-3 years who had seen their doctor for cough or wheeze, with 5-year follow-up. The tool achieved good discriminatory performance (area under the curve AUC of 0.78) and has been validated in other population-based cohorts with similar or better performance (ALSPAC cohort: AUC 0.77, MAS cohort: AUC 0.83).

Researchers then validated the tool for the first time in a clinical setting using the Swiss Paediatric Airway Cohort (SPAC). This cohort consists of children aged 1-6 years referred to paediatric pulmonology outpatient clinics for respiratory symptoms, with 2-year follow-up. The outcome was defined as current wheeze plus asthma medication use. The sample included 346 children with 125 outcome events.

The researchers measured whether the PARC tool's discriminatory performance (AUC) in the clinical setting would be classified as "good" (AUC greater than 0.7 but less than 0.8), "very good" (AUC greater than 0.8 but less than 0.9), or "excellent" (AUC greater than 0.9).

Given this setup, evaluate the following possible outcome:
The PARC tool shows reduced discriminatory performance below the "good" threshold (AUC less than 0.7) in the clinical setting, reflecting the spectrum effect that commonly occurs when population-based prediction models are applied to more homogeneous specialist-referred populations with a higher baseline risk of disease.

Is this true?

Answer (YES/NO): NO